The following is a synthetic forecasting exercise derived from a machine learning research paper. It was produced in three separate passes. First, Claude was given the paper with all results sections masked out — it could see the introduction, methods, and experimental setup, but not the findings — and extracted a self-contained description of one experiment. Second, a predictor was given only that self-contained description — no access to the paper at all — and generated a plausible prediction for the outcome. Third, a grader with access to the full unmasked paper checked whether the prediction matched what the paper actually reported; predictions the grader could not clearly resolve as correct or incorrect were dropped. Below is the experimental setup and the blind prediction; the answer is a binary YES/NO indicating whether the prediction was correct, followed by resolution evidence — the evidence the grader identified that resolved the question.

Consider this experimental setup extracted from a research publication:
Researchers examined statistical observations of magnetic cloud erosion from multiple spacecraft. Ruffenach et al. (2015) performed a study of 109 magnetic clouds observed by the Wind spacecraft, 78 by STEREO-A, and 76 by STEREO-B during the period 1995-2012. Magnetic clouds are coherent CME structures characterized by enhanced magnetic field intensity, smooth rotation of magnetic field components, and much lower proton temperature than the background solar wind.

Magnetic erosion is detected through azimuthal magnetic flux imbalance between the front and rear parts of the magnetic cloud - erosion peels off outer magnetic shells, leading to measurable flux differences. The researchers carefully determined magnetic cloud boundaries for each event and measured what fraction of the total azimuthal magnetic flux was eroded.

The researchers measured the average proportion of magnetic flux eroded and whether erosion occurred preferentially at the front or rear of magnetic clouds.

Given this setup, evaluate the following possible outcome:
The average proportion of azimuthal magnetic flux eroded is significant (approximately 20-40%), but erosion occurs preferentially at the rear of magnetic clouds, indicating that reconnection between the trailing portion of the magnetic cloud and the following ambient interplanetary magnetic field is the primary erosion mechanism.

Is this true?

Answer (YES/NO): NO